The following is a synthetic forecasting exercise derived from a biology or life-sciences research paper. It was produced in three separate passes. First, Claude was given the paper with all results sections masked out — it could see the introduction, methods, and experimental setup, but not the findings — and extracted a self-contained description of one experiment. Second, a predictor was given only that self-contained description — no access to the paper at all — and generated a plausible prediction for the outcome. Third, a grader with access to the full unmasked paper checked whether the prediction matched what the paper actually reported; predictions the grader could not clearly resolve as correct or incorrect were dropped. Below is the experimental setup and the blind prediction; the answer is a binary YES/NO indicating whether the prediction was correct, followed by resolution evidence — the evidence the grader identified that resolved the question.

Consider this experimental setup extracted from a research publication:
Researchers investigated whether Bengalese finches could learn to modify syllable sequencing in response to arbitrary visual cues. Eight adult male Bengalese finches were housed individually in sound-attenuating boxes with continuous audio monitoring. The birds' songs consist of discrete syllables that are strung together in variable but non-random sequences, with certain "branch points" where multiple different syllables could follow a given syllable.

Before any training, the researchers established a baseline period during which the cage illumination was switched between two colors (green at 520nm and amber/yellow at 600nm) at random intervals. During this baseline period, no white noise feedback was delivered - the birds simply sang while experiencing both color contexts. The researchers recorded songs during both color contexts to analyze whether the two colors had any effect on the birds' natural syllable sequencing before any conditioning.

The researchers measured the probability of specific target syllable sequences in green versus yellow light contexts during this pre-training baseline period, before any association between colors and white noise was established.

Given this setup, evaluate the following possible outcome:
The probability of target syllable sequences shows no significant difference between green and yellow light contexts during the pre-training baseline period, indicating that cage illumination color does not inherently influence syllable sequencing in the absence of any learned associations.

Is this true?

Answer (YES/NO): YES